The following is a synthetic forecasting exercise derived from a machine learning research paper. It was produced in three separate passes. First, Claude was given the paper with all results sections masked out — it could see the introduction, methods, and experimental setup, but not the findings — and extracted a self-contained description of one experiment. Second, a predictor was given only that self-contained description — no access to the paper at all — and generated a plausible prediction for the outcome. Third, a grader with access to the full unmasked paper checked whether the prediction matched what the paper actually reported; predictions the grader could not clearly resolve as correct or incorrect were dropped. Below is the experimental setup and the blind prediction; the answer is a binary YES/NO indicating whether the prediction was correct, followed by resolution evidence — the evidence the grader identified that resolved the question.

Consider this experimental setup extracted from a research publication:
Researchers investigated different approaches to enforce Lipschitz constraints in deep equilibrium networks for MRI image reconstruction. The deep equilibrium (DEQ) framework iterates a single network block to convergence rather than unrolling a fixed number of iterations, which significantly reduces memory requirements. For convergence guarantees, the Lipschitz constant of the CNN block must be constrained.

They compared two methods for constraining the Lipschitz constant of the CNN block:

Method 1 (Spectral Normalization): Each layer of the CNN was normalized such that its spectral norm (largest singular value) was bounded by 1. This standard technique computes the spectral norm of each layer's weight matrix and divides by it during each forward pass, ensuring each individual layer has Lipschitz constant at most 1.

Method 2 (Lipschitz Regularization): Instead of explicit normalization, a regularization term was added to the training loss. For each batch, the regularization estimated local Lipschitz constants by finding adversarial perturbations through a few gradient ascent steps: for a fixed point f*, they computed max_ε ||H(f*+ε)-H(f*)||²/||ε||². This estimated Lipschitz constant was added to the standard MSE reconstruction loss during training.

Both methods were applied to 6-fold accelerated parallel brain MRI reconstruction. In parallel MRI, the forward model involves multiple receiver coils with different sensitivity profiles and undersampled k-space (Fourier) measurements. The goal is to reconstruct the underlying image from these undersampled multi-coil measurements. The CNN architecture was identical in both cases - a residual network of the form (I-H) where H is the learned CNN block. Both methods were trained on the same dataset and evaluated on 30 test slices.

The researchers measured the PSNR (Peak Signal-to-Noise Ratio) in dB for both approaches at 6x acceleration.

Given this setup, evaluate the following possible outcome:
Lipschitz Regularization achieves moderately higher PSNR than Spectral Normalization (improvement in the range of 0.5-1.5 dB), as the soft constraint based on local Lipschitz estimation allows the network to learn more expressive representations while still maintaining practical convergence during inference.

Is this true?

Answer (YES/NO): NO